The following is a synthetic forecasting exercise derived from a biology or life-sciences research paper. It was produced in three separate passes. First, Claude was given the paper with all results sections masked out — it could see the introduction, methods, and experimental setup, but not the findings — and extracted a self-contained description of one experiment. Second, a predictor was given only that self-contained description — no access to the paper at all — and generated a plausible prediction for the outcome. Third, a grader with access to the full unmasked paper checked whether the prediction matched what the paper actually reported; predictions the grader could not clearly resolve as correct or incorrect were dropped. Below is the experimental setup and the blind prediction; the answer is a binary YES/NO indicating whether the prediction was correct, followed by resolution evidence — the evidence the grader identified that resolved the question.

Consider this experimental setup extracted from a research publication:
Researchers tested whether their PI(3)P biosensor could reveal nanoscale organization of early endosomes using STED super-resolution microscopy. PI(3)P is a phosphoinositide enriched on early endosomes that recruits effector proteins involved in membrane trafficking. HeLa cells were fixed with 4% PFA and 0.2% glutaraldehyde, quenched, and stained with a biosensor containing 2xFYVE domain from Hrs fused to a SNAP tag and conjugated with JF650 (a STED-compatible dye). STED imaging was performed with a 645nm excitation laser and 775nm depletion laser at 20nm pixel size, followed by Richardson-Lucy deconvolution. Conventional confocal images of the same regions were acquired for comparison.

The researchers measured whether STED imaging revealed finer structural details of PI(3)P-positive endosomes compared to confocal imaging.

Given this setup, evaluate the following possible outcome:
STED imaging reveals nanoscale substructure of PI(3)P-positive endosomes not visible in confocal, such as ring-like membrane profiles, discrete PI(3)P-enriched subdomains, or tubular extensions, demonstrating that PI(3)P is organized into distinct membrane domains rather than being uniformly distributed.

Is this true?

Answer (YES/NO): YES